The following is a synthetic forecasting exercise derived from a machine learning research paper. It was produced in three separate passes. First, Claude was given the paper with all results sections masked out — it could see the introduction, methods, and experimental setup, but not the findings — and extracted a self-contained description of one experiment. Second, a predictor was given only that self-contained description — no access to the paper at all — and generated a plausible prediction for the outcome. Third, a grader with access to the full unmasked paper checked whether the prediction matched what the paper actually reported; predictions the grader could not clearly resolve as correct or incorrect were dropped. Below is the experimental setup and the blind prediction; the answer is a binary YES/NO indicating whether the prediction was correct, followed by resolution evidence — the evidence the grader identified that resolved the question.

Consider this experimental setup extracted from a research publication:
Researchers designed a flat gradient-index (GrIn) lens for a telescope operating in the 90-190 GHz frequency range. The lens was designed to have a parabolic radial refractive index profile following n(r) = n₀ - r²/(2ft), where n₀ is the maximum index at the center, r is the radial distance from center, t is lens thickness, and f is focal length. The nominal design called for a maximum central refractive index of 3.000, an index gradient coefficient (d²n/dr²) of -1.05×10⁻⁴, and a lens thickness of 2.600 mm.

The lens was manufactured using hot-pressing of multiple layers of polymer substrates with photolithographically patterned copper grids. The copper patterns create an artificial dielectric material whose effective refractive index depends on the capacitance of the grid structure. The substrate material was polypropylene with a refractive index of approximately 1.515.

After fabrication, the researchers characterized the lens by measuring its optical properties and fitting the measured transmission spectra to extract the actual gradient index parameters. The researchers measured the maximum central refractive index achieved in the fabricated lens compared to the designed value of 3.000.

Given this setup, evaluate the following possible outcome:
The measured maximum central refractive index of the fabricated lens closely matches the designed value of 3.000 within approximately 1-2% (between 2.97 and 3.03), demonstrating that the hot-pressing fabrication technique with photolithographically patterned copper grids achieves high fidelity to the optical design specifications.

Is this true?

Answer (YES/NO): NO